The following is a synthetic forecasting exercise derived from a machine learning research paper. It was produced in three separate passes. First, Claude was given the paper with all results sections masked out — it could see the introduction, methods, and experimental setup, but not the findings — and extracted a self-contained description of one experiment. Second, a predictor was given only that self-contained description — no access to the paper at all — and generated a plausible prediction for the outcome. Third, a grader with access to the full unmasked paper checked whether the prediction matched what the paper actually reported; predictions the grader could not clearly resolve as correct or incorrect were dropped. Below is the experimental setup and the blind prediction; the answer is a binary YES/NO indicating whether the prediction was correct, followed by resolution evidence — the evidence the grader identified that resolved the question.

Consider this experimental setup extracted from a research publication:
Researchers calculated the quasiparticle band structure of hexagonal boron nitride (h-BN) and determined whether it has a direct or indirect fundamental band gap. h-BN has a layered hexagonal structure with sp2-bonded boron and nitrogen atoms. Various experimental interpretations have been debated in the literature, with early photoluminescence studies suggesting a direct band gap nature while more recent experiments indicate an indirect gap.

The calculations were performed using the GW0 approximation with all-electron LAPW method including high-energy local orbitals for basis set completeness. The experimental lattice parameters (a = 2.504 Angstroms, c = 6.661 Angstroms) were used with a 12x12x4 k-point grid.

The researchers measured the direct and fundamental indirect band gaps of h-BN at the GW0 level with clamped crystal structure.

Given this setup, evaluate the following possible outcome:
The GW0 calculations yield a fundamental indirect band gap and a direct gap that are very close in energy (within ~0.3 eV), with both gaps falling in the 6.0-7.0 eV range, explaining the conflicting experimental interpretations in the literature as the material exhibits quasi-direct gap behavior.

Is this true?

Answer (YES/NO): NO